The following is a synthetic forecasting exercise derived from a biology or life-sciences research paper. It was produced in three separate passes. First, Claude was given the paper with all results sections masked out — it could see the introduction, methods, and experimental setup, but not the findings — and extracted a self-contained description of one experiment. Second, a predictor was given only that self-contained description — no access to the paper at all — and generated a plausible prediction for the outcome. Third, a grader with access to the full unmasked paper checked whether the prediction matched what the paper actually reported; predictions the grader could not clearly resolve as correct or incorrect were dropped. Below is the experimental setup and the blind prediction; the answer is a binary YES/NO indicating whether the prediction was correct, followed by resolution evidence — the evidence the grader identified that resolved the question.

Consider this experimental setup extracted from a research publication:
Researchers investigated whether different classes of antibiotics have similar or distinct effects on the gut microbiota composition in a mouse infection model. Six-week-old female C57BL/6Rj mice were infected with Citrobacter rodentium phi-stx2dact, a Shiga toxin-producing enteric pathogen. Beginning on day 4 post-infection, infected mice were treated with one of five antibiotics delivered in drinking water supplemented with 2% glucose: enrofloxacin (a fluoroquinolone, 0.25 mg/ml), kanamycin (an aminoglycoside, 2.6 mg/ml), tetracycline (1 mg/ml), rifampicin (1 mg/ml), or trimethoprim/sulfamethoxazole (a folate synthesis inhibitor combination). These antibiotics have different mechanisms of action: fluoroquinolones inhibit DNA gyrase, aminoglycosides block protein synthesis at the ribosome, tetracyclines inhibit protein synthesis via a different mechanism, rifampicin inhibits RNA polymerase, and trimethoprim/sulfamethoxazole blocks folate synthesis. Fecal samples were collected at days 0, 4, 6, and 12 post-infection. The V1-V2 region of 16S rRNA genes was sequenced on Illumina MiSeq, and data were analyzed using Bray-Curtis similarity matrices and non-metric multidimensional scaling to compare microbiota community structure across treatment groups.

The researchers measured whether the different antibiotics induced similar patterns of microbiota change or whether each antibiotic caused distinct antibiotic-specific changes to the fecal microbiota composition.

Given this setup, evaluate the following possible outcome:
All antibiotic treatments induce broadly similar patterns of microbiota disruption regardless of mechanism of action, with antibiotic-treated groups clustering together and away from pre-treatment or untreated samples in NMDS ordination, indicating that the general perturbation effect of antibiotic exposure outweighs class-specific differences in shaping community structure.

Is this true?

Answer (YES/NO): NO